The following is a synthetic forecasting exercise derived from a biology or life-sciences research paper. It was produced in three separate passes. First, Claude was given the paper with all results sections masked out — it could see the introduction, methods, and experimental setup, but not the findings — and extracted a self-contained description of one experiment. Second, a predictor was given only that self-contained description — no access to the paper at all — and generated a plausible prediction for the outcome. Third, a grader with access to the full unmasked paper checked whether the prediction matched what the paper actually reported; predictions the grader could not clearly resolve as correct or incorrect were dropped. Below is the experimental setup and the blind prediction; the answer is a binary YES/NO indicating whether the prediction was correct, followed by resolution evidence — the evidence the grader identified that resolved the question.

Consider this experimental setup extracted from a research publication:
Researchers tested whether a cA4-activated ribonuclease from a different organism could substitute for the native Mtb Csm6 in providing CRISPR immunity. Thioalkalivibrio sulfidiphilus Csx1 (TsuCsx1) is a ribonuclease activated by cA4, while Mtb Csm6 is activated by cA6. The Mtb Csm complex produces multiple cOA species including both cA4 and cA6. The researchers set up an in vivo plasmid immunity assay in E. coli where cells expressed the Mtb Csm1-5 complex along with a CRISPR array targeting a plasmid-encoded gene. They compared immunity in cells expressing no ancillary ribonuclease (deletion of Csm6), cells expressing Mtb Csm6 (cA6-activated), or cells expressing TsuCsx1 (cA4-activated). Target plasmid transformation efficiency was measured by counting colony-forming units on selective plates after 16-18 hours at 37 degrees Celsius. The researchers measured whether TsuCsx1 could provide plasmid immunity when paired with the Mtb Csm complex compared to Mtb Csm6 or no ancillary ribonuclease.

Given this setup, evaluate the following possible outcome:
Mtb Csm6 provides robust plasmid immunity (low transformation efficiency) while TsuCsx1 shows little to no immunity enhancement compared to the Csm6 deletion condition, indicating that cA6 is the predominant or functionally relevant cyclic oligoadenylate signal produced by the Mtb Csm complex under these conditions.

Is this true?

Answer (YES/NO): NO